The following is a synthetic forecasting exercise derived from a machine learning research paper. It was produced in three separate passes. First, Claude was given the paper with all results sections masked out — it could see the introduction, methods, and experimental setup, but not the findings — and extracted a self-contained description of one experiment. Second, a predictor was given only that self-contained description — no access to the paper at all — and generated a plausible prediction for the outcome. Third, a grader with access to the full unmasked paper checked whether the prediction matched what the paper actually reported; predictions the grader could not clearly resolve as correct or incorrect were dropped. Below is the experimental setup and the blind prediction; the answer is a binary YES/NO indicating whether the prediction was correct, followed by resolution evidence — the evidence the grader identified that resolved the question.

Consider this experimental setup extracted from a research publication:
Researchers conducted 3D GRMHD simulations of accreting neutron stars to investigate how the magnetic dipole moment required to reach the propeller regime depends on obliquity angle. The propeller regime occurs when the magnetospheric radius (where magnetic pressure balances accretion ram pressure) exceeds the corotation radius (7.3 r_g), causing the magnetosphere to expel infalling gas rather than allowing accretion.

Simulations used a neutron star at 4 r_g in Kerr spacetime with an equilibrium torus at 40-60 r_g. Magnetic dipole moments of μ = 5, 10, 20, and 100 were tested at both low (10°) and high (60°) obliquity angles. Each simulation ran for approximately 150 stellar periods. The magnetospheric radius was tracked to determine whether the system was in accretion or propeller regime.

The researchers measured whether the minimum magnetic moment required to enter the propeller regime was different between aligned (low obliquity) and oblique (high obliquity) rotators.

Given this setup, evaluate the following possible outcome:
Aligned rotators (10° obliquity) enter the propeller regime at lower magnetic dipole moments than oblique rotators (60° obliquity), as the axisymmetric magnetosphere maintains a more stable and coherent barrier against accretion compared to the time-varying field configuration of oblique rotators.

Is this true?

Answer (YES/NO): NO